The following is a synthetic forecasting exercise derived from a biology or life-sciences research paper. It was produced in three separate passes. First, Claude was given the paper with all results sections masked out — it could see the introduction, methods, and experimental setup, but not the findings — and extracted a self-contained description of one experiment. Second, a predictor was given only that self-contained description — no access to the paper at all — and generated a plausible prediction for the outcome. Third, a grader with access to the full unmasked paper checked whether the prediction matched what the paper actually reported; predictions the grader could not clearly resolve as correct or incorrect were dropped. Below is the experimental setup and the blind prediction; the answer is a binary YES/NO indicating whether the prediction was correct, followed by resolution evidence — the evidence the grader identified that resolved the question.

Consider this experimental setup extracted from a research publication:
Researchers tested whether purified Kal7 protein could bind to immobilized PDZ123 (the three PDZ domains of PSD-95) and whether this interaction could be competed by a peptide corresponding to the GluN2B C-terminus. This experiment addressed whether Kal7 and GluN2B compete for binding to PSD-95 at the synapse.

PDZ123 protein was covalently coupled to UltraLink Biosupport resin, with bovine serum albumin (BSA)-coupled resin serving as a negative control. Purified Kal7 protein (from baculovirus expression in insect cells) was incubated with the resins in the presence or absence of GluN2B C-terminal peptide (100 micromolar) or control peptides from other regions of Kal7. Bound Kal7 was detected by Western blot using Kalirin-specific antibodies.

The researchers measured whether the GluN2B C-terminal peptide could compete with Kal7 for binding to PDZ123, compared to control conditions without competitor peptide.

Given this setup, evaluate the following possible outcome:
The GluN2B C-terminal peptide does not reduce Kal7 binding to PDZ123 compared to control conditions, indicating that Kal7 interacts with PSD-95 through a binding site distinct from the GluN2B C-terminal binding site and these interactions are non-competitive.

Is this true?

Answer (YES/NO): YES